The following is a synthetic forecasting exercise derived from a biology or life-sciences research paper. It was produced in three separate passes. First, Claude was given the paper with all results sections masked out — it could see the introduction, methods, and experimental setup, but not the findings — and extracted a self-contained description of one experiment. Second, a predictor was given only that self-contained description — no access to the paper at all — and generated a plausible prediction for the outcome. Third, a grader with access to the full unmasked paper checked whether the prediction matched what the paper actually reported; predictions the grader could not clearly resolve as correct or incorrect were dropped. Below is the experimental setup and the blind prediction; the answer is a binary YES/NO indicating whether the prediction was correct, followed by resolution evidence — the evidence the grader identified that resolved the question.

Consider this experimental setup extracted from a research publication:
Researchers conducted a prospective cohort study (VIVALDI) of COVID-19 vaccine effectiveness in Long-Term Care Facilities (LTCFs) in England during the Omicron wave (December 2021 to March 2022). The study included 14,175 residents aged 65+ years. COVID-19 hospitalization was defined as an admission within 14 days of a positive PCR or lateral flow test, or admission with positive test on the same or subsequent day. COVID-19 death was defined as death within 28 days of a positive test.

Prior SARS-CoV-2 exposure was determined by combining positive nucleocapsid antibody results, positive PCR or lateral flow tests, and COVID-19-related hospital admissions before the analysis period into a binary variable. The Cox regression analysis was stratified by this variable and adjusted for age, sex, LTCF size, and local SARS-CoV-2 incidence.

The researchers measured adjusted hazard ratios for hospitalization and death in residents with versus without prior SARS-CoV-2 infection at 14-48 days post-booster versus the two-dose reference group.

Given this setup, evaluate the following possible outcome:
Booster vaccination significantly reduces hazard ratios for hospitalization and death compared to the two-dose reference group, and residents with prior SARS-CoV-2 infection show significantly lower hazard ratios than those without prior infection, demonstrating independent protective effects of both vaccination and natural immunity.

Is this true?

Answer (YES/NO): NO